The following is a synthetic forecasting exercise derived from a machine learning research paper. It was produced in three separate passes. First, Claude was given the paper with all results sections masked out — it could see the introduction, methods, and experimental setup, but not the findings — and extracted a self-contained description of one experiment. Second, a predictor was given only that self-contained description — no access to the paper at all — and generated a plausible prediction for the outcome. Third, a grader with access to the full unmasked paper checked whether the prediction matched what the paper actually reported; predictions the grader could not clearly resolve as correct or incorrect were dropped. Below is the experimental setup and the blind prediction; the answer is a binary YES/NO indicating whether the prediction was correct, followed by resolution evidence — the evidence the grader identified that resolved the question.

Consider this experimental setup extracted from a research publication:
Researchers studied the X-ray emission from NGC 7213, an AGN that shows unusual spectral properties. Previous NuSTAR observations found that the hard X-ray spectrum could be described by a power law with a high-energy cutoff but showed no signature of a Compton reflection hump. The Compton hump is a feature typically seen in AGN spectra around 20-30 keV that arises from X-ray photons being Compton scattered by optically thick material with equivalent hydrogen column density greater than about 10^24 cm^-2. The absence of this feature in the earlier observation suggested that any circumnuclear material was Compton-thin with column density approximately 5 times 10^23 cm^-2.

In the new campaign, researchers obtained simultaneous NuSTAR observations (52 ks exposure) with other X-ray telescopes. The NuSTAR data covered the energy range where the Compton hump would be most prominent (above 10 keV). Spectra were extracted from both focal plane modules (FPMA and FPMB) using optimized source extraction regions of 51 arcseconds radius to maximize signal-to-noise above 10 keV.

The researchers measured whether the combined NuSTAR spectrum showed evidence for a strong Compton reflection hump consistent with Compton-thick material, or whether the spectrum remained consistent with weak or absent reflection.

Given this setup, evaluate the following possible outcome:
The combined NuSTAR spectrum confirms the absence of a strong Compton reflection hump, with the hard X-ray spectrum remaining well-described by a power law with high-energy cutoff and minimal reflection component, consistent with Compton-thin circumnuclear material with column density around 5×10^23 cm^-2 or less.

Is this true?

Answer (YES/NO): YES